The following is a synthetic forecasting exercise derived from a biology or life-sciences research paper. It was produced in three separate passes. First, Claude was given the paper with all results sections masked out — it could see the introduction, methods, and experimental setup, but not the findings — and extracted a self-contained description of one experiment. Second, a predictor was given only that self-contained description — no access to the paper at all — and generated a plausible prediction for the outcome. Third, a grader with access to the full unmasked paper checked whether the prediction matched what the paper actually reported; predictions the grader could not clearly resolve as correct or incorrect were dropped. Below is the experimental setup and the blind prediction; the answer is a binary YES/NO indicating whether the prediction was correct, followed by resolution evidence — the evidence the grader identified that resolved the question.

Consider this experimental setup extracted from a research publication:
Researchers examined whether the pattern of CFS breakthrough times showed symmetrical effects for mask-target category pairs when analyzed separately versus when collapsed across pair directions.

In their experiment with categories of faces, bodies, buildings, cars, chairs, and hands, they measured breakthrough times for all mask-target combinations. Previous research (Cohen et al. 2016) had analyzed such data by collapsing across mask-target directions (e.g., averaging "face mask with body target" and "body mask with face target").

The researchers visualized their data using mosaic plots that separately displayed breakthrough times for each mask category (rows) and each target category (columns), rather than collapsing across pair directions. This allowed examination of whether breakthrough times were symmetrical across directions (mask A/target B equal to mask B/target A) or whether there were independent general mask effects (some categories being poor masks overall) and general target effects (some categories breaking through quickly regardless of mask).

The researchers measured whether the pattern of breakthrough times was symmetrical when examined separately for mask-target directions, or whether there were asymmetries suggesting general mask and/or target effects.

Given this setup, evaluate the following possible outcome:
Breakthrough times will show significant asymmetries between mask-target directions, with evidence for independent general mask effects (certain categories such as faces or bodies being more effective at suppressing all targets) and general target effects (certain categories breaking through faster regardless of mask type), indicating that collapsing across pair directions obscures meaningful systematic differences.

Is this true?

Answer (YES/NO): YES